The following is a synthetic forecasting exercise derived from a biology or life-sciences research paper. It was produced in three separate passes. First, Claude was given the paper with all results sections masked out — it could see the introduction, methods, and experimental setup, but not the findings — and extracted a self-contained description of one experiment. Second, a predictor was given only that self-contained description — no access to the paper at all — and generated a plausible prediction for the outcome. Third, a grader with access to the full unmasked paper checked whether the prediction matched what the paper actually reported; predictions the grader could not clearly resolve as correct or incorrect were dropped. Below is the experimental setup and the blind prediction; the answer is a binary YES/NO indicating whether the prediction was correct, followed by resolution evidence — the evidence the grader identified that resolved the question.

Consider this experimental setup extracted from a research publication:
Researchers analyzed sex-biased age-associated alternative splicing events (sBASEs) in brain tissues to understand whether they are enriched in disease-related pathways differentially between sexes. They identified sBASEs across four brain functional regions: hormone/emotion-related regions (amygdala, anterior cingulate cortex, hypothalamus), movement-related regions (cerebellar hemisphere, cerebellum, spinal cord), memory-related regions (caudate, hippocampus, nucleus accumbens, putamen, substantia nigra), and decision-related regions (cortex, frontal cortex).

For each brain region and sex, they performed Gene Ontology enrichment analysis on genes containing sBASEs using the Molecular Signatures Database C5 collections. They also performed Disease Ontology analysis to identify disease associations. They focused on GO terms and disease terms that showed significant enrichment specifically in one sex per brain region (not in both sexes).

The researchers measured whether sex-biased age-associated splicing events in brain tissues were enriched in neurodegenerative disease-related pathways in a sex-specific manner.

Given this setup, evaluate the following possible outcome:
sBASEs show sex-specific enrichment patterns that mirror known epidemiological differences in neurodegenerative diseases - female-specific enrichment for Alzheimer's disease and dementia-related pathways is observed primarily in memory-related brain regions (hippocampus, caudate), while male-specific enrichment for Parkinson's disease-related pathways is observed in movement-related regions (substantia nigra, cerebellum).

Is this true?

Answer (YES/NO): NO